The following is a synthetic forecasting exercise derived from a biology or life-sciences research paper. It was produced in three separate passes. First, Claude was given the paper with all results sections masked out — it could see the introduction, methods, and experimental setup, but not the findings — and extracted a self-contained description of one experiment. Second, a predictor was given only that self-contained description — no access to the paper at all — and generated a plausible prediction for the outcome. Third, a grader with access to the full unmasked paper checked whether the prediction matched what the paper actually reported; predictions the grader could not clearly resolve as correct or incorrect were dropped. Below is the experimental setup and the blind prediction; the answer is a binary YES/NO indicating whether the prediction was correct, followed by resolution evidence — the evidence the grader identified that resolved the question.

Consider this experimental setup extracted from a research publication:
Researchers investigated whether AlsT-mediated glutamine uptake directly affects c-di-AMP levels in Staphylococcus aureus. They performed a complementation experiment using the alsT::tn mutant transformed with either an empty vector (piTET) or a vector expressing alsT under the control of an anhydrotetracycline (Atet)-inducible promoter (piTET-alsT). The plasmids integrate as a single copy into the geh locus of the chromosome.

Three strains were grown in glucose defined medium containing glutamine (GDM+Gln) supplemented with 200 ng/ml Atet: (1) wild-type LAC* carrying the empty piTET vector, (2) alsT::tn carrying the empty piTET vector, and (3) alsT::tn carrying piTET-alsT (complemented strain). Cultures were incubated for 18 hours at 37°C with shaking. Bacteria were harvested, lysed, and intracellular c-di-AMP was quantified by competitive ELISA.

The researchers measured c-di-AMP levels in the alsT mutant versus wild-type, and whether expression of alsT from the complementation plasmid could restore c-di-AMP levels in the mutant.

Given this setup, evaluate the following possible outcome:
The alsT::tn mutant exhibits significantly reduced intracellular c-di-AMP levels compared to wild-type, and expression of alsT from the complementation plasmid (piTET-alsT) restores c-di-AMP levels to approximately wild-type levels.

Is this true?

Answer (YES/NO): NO